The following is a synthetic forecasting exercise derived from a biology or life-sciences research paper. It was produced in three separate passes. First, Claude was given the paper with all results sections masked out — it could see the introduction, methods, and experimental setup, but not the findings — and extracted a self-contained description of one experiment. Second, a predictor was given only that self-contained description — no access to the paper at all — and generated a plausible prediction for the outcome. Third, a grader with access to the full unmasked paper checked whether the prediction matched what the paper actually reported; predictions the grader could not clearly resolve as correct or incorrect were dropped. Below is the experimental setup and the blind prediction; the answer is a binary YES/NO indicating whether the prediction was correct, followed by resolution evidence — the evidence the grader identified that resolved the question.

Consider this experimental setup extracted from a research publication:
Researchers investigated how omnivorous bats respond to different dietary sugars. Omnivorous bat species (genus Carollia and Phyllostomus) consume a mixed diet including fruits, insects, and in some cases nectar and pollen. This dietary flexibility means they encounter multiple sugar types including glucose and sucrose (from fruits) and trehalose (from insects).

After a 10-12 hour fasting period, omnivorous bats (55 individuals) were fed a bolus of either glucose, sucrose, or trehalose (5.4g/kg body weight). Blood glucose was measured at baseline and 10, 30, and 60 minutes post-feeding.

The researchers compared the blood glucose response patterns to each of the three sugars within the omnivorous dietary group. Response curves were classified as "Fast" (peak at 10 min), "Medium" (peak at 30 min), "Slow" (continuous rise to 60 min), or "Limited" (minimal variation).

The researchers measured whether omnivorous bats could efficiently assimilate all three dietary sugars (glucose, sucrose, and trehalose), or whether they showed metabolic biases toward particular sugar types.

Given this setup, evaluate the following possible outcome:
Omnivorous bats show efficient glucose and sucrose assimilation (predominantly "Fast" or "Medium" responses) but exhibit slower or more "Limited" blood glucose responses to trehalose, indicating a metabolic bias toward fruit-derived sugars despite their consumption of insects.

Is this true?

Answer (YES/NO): YES